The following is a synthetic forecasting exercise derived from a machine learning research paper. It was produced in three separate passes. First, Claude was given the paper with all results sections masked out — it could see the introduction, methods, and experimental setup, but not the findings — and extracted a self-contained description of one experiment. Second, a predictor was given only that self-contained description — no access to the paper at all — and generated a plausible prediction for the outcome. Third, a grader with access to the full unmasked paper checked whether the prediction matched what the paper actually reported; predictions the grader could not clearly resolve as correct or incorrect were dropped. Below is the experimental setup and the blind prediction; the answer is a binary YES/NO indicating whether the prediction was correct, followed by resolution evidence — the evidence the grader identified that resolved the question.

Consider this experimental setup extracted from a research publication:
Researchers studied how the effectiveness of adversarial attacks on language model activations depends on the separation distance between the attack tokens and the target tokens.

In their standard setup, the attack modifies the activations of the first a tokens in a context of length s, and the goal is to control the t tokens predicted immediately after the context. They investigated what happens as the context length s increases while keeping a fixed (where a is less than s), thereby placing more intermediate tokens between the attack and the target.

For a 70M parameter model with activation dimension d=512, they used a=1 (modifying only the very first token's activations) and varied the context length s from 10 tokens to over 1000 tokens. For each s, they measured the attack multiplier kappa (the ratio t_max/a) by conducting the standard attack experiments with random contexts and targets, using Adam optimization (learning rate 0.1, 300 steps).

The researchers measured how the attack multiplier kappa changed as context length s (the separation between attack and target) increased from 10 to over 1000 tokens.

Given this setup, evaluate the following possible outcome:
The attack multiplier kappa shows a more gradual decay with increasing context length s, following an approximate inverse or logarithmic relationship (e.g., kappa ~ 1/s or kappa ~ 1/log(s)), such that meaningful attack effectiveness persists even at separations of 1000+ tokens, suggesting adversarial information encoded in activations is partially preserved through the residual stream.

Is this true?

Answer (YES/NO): NO